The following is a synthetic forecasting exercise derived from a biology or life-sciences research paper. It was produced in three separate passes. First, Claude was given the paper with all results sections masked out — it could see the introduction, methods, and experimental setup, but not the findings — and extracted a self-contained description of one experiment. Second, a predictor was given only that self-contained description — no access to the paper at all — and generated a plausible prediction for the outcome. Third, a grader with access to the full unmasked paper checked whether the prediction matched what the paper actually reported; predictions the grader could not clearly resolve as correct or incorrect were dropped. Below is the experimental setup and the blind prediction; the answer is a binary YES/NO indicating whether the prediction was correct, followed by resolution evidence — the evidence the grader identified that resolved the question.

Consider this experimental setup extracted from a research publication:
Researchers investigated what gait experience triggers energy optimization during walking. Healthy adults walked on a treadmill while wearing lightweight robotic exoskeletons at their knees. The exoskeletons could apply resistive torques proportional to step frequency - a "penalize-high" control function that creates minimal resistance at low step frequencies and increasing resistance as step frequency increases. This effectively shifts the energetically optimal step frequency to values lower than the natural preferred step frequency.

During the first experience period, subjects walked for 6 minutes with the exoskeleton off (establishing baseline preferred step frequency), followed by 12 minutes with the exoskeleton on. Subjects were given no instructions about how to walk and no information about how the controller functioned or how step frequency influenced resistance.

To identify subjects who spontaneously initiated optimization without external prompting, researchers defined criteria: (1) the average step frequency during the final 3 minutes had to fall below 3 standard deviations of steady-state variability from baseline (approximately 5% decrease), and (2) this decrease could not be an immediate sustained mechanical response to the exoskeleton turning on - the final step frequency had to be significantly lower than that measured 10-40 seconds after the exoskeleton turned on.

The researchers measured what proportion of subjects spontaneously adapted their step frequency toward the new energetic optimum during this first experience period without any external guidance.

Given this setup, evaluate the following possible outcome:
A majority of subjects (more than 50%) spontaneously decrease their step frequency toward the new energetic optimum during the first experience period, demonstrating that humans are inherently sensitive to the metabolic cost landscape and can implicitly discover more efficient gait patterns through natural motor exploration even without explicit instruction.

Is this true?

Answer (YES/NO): NO